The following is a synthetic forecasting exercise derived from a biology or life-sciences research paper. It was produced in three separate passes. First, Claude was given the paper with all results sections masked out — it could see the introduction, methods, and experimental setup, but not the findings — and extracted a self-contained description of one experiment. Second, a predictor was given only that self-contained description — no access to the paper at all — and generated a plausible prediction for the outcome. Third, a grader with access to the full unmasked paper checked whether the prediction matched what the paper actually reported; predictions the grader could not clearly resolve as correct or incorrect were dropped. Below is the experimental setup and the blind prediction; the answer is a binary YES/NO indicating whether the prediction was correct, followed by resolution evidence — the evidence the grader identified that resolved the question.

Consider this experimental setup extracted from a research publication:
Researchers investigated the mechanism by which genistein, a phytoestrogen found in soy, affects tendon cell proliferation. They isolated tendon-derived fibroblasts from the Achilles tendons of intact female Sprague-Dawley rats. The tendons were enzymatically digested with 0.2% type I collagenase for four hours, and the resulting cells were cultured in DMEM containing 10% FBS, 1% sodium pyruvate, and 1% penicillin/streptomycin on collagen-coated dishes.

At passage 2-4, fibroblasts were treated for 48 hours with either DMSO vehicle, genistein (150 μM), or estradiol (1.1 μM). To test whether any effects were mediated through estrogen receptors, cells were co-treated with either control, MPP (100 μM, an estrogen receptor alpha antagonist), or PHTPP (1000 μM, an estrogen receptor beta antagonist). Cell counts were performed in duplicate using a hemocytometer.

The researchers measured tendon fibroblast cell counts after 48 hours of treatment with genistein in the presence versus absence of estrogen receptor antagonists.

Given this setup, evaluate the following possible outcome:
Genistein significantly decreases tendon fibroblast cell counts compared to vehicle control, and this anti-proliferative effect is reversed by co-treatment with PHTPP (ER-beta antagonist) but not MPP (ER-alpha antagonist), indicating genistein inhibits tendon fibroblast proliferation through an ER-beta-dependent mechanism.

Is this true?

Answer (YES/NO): NO